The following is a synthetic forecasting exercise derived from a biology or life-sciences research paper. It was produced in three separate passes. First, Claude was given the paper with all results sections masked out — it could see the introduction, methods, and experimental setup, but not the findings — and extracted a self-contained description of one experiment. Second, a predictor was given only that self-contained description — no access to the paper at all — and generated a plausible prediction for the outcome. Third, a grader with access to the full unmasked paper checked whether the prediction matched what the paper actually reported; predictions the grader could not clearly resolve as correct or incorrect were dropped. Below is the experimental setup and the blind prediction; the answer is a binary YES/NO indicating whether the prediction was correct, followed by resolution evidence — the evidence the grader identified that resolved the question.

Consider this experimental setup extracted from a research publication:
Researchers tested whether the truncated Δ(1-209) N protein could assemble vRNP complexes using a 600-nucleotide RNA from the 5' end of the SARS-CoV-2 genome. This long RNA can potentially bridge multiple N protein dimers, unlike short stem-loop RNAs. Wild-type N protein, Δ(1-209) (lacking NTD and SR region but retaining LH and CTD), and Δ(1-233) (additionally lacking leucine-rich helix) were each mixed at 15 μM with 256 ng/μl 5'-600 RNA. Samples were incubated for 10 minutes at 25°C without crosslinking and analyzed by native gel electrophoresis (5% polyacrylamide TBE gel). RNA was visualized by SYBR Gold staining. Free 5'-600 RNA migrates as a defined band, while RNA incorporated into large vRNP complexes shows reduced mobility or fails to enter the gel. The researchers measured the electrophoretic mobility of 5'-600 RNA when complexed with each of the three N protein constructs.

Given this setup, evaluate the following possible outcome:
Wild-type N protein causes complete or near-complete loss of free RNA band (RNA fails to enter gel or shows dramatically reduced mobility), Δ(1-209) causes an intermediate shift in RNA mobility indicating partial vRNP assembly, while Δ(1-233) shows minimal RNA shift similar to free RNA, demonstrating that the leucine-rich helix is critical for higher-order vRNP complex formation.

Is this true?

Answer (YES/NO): NO